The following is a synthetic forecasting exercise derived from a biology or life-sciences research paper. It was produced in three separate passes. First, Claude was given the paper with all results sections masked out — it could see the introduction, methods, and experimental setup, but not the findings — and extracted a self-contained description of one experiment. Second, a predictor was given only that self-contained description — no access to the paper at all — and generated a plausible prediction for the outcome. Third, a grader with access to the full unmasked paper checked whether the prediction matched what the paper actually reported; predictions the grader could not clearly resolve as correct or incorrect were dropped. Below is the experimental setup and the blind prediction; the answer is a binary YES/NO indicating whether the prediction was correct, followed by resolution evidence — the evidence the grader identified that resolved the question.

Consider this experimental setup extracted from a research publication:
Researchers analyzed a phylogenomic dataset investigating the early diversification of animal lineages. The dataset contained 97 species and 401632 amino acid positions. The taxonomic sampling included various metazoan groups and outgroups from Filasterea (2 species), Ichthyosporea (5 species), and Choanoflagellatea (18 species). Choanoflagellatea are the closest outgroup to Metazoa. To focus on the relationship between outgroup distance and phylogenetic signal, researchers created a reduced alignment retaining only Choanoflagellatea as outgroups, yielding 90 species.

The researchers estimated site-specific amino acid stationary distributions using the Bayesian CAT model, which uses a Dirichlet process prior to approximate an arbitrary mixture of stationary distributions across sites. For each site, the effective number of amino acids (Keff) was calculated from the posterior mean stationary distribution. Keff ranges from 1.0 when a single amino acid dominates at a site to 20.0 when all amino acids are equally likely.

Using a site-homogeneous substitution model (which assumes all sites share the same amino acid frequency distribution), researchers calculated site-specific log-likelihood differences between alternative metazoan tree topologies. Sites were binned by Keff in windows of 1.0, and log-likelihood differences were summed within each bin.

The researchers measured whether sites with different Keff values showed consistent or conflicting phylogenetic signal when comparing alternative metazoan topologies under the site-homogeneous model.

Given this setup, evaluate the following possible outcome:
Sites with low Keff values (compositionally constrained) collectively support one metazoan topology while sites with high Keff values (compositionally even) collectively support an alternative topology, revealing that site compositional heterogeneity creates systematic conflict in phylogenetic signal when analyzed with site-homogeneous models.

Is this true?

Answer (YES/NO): YES